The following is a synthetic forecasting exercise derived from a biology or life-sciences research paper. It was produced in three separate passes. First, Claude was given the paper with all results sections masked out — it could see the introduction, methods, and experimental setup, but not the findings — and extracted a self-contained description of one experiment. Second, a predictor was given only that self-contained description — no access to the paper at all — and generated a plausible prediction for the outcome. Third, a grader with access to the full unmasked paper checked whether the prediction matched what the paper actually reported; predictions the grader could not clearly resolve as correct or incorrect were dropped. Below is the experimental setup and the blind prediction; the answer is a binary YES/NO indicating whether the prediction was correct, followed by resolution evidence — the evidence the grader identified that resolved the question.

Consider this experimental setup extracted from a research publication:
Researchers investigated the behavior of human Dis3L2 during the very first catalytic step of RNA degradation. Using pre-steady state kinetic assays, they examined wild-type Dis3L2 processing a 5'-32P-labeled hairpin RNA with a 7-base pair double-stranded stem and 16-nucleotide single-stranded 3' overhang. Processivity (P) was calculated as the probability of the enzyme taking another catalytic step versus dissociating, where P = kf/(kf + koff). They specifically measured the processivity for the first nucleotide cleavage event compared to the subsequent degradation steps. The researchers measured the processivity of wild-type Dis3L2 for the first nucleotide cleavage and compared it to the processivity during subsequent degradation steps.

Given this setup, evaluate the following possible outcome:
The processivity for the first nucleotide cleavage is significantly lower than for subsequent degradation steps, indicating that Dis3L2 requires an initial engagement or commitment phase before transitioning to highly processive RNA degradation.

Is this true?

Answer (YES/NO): YES